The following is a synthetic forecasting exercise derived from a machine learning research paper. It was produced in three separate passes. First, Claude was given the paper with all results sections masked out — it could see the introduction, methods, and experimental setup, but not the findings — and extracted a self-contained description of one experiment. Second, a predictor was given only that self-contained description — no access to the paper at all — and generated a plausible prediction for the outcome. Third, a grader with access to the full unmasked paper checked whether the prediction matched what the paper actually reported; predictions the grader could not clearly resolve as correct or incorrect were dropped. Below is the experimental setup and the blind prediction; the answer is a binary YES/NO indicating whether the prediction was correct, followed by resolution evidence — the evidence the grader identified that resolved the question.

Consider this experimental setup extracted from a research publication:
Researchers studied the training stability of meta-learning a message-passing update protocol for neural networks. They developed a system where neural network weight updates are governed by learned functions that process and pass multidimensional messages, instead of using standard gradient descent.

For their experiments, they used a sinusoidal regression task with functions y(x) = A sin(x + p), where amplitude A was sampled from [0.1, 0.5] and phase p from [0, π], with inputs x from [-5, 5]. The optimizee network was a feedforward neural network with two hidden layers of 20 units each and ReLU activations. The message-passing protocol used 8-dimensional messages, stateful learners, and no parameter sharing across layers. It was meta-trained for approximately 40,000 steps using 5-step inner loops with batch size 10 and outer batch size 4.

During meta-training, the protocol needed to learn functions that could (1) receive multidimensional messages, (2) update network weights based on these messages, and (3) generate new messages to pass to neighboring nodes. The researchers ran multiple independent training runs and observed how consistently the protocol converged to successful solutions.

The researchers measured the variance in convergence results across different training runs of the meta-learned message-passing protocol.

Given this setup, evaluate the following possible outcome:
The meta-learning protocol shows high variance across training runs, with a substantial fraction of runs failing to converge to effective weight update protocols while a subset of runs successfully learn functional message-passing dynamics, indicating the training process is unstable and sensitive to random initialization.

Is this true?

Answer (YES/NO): YES